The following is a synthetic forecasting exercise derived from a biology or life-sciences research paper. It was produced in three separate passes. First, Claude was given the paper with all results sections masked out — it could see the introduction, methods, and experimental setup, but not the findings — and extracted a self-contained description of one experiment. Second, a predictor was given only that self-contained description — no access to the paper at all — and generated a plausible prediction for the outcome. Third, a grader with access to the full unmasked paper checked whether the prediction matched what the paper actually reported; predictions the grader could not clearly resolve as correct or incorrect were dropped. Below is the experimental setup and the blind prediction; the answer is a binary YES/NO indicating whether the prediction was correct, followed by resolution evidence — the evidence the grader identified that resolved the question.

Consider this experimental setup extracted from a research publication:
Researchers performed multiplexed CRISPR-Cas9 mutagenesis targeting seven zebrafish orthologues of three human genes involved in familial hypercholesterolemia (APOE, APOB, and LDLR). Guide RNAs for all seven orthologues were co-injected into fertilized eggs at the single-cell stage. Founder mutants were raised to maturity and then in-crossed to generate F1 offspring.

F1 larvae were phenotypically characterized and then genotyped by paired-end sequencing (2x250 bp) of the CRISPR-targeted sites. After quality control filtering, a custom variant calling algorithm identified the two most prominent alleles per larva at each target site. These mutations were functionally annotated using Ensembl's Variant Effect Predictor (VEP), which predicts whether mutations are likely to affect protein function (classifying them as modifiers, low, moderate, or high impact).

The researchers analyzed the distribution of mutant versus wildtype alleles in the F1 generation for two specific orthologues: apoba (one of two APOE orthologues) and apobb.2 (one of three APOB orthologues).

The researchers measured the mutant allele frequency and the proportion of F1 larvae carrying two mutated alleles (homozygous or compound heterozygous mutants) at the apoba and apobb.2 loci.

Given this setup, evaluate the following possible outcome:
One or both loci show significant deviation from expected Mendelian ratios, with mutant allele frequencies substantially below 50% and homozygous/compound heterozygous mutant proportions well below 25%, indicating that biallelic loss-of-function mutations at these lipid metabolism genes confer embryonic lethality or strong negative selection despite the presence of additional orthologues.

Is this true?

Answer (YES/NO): NO